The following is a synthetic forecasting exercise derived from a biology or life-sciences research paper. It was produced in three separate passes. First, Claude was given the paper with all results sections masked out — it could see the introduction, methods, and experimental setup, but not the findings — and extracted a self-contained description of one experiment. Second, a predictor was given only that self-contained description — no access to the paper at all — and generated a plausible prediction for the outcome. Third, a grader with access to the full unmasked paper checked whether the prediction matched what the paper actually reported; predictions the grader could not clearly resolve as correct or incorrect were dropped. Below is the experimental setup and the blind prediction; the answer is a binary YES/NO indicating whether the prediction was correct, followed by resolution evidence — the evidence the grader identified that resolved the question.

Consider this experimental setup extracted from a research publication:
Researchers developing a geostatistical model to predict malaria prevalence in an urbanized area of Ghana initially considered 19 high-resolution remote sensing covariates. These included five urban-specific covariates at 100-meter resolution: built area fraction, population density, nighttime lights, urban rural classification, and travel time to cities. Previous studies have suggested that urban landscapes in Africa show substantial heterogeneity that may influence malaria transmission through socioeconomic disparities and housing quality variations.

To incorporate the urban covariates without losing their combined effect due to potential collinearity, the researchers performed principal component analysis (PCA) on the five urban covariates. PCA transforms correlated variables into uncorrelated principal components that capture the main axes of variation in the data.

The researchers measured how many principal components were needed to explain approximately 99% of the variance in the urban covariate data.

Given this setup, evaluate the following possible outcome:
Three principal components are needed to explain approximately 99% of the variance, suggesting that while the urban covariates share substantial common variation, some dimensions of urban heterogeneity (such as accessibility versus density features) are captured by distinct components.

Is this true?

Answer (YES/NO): NO